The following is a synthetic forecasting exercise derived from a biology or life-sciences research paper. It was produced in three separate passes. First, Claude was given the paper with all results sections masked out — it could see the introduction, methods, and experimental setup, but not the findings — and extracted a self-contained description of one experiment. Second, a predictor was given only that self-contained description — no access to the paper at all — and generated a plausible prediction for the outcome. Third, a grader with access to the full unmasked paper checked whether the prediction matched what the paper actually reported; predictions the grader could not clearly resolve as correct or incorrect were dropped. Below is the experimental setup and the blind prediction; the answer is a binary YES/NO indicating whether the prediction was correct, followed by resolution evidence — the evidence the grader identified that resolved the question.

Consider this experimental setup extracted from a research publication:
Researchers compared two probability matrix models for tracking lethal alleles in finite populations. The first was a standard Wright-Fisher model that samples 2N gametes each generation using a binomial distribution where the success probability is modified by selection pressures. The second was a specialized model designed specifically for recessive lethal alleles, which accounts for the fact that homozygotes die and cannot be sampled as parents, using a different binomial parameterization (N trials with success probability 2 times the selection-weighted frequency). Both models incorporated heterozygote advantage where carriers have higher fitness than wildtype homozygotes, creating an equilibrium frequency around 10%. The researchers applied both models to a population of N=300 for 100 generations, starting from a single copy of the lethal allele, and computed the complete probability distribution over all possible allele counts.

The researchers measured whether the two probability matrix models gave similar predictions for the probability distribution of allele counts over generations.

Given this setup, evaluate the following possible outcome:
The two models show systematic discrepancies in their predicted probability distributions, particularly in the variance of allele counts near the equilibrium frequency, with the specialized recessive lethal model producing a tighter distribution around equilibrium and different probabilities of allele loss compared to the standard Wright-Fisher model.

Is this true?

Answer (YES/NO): NO